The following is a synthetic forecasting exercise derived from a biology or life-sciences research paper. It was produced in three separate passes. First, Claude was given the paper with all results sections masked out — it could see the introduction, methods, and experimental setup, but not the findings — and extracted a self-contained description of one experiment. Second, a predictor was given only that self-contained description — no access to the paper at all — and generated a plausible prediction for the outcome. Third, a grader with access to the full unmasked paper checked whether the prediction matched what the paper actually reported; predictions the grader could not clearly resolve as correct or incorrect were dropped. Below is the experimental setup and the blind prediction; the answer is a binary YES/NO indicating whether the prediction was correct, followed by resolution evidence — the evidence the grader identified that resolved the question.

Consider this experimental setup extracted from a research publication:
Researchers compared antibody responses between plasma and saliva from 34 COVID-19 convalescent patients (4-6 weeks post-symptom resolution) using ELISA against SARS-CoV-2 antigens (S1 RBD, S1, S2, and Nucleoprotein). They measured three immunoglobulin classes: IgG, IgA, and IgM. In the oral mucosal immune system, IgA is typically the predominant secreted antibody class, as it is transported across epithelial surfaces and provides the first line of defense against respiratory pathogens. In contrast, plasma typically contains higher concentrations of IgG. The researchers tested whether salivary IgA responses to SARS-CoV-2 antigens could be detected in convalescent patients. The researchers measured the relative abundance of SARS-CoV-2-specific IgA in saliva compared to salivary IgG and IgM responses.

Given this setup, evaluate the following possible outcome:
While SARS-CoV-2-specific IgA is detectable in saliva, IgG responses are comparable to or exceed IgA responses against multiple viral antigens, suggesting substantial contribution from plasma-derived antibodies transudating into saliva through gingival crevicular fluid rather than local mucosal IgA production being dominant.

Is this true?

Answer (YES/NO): NO